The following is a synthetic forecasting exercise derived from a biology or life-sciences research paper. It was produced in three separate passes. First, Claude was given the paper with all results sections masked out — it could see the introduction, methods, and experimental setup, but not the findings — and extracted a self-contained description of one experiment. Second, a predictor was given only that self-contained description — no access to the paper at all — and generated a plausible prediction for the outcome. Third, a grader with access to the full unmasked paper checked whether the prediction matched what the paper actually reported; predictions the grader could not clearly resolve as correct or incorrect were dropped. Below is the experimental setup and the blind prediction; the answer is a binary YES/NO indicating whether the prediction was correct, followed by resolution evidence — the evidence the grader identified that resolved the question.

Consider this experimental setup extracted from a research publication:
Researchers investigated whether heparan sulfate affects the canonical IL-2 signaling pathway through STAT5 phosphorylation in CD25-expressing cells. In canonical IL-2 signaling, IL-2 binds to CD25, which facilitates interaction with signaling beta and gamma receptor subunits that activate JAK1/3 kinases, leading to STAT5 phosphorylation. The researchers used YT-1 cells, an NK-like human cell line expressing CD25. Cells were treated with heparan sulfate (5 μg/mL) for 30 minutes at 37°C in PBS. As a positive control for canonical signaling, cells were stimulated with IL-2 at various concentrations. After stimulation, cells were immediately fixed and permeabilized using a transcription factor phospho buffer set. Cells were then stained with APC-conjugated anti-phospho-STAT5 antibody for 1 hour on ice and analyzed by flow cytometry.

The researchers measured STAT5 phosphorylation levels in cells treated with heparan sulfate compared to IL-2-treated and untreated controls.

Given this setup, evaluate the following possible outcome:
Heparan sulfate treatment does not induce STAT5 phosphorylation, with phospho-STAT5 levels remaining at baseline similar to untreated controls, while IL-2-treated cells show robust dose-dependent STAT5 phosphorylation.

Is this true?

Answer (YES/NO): YES